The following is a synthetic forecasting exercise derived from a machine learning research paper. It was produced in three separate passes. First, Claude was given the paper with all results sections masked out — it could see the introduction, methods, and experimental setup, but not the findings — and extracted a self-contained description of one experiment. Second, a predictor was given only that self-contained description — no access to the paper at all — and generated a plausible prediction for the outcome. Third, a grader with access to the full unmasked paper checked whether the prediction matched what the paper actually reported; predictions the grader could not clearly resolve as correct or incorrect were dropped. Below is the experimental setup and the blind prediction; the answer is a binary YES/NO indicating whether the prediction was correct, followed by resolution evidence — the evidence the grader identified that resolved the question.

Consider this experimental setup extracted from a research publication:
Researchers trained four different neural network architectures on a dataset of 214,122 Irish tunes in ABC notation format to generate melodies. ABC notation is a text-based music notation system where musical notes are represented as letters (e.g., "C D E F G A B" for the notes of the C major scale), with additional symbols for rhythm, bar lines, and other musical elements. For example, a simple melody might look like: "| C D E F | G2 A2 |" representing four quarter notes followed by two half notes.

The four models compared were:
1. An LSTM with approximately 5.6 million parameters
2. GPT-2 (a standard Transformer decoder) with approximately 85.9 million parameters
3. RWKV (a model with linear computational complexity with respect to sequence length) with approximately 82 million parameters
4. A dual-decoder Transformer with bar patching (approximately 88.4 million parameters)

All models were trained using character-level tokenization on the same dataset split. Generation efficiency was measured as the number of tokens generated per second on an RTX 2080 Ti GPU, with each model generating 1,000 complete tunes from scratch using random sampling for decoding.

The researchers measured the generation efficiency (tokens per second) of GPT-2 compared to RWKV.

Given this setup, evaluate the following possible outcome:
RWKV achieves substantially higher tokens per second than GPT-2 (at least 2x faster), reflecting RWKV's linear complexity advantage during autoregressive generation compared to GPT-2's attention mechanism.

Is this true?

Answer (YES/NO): NO